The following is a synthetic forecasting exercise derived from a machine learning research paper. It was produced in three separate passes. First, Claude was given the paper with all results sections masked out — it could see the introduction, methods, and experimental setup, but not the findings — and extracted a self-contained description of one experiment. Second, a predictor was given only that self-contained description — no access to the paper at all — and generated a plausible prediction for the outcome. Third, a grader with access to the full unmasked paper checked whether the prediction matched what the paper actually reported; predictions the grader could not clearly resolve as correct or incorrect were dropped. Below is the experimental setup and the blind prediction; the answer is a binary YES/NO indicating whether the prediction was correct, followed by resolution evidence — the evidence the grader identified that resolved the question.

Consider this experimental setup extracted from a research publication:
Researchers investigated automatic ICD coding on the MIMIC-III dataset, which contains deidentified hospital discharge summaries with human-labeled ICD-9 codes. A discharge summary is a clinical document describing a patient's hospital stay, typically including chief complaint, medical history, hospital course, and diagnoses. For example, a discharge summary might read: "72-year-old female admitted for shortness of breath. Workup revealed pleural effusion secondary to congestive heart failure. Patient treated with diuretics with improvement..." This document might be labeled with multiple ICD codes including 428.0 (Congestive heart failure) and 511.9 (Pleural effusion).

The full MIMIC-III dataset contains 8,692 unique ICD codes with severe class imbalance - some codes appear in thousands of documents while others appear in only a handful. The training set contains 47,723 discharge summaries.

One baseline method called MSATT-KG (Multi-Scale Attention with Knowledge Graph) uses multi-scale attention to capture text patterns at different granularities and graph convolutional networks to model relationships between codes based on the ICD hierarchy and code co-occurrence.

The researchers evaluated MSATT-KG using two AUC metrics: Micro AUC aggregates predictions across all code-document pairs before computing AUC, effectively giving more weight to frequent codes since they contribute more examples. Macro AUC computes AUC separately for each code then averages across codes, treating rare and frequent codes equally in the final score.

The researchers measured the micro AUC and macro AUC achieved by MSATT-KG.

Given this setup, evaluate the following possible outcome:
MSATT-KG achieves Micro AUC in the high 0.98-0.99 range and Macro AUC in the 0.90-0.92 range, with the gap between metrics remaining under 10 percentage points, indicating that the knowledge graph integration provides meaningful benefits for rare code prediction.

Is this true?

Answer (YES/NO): YES